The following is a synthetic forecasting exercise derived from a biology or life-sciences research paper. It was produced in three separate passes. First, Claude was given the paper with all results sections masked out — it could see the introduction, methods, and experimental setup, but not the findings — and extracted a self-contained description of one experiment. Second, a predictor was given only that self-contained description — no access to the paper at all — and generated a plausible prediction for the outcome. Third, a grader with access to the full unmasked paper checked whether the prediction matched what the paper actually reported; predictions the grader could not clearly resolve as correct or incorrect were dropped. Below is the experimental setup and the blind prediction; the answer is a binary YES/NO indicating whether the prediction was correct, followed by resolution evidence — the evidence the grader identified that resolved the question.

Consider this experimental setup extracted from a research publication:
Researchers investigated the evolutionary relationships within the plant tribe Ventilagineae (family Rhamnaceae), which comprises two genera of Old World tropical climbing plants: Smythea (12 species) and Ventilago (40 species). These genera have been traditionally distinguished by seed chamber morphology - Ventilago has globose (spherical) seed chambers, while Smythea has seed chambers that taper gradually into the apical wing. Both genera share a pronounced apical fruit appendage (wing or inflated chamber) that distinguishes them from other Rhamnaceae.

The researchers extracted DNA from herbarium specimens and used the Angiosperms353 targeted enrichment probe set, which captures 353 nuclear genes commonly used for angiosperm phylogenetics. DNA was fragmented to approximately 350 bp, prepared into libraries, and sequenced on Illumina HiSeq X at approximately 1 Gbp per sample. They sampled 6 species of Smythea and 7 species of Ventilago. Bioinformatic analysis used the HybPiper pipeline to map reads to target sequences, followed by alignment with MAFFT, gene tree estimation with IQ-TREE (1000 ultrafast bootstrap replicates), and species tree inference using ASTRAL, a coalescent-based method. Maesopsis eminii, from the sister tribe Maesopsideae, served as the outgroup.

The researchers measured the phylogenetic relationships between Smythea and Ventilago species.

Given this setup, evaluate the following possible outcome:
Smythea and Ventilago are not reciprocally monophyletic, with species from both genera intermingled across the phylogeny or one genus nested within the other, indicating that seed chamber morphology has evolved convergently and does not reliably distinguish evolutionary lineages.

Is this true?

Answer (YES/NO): YES